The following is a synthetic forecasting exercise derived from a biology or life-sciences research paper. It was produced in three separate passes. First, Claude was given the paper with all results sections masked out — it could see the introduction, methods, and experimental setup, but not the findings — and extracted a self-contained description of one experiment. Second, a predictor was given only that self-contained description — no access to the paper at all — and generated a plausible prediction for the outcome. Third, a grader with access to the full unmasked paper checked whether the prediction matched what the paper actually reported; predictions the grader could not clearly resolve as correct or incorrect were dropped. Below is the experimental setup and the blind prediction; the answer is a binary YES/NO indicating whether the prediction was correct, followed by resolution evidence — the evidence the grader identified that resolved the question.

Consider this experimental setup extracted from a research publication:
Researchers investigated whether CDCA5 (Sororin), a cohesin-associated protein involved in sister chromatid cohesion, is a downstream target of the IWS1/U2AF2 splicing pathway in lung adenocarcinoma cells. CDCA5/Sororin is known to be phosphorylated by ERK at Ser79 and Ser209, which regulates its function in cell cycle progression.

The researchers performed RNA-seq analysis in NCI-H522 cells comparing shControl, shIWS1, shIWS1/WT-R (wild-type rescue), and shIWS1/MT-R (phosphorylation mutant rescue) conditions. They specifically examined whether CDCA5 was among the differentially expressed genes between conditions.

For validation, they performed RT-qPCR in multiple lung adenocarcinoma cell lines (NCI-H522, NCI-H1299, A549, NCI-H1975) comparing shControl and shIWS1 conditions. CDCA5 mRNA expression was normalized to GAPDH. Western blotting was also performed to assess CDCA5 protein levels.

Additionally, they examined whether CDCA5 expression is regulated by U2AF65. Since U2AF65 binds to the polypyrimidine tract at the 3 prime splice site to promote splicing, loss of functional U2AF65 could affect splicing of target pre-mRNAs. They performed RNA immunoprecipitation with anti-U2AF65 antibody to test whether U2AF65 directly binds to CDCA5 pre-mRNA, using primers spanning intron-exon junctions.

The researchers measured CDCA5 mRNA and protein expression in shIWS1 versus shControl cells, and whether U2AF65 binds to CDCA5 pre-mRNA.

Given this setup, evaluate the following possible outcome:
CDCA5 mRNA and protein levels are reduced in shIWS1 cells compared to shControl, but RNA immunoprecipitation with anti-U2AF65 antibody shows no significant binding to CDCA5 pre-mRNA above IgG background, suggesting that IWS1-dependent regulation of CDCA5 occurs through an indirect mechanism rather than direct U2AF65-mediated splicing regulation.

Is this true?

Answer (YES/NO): NO